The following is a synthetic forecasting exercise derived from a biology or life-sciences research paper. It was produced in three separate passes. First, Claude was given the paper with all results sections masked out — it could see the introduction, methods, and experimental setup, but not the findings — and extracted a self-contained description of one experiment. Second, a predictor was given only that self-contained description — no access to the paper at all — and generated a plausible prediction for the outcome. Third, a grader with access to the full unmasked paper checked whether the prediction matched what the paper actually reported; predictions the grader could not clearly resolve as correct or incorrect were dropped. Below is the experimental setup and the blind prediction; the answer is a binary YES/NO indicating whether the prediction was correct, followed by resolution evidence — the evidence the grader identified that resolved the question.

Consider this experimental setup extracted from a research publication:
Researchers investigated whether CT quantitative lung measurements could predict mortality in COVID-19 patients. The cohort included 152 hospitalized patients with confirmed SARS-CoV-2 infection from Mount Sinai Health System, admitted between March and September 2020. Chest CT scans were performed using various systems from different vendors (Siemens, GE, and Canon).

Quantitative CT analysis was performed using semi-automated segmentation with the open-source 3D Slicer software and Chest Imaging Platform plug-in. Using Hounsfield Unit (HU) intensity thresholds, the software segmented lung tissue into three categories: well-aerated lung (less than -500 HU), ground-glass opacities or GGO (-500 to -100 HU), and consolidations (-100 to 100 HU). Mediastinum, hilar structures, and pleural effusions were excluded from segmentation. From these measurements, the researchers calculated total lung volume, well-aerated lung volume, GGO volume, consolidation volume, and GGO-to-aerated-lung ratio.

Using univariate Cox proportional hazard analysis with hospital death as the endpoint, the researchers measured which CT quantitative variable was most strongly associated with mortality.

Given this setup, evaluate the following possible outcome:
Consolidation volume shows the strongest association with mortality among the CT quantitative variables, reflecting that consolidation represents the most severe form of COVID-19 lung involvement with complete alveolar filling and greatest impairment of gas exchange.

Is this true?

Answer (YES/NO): NO